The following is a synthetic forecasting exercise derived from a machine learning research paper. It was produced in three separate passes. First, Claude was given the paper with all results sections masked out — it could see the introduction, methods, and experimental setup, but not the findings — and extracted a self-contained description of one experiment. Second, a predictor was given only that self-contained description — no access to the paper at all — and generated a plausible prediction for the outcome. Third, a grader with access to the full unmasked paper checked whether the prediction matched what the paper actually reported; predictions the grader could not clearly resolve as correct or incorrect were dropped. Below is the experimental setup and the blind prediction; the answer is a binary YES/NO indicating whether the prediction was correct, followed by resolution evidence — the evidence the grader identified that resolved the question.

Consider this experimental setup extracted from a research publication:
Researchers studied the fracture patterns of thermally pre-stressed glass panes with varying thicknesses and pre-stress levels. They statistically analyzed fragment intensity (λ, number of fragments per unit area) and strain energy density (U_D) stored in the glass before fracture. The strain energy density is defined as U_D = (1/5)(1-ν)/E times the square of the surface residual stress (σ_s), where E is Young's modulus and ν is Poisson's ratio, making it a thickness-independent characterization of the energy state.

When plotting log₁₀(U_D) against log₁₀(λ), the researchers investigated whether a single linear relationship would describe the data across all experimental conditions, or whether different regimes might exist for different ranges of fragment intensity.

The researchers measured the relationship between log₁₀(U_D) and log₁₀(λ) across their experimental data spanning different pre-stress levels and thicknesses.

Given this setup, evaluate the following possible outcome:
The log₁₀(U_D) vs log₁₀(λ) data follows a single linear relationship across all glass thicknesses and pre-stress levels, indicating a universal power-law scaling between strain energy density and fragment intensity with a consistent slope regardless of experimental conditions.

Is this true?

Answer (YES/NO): NO